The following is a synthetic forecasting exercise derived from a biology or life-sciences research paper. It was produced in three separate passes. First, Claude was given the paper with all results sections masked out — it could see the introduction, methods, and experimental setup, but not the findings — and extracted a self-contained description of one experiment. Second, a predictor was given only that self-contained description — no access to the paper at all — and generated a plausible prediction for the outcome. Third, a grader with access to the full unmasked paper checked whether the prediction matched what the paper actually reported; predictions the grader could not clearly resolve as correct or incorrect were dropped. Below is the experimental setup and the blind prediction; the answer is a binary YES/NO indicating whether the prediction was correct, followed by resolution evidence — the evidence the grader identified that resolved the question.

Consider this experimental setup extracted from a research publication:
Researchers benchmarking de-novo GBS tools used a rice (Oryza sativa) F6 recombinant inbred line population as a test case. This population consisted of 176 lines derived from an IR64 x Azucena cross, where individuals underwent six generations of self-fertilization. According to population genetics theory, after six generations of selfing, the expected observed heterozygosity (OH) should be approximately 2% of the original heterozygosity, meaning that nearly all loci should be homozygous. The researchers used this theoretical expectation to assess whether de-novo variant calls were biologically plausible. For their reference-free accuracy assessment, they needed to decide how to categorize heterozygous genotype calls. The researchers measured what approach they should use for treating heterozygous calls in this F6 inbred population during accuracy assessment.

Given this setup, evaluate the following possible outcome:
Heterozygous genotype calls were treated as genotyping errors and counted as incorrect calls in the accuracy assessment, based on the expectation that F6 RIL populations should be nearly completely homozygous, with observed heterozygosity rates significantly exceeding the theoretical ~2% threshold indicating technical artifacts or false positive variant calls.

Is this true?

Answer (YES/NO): YES